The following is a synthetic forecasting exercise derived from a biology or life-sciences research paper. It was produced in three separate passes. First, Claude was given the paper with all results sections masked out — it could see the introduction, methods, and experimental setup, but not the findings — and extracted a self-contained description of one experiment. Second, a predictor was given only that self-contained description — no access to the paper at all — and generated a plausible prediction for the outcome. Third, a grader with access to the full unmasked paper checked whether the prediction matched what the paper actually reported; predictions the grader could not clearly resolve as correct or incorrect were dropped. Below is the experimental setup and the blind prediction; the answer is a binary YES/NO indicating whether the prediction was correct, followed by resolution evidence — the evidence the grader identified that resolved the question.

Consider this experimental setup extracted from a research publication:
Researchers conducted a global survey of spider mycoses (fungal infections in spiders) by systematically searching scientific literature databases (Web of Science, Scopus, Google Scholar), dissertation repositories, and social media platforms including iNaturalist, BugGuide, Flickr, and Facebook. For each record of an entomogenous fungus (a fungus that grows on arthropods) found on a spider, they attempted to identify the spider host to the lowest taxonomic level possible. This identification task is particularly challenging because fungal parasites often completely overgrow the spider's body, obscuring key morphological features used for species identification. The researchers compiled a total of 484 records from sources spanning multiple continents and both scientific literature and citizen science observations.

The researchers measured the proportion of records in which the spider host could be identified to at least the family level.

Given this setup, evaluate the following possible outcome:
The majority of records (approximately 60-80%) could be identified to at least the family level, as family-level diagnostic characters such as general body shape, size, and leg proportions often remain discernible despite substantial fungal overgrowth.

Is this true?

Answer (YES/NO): YES